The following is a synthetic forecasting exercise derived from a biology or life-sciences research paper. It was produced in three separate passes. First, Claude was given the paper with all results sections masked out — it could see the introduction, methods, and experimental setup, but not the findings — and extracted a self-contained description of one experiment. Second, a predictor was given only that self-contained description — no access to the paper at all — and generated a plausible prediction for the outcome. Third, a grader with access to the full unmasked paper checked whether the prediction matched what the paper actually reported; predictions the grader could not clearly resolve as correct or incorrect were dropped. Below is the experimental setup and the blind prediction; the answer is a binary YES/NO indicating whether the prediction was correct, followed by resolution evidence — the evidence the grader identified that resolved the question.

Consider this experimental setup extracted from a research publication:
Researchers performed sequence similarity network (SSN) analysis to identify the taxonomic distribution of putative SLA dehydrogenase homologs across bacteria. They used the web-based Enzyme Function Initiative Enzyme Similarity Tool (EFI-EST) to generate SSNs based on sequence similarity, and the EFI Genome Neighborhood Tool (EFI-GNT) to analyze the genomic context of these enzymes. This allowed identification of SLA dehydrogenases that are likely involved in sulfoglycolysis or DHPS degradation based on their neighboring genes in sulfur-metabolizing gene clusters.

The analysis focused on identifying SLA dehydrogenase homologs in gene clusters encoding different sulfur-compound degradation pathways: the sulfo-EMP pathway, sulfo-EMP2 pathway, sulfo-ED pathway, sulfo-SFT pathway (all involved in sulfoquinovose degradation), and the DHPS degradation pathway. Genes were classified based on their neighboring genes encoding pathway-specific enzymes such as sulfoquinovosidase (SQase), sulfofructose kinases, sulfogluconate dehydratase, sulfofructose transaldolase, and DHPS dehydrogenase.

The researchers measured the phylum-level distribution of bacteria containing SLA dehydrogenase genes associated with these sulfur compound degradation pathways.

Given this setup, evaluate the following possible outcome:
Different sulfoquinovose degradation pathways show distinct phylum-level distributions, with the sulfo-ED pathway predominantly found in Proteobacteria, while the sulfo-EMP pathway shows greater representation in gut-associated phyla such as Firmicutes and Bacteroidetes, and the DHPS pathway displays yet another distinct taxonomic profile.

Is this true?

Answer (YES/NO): NO